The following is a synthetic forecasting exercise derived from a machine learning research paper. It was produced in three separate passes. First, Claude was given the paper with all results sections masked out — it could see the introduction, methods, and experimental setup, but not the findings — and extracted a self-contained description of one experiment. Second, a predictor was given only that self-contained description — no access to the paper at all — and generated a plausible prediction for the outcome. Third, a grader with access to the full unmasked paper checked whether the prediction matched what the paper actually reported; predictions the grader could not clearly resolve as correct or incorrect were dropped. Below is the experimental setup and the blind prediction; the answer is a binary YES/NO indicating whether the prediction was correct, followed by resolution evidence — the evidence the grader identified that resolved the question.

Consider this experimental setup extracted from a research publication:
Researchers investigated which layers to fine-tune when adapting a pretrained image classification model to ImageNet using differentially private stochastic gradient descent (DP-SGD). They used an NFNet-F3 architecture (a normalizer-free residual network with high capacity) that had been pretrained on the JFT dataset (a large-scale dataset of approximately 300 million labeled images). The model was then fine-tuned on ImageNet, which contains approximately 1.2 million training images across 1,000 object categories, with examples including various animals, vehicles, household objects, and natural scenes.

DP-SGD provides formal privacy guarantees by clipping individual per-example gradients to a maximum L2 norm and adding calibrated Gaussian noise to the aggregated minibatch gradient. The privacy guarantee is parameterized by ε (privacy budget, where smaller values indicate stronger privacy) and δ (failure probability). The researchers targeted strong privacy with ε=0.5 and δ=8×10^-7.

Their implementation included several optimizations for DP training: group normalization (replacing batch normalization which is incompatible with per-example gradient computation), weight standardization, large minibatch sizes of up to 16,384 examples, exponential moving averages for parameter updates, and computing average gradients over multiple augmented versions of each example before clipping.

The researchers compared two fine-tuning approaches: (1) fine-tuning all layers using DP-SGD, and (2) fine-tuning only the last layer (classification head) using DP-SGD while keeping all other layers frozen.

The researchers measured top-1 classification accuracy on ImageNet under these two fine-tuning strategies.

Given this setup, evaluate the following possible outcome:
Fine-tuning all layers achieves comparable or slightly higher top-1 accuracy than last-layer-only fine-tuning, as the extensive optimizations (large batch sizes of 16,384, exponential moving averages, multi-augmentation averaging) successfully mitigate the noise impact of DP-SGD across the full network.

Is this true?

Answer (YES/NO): NO